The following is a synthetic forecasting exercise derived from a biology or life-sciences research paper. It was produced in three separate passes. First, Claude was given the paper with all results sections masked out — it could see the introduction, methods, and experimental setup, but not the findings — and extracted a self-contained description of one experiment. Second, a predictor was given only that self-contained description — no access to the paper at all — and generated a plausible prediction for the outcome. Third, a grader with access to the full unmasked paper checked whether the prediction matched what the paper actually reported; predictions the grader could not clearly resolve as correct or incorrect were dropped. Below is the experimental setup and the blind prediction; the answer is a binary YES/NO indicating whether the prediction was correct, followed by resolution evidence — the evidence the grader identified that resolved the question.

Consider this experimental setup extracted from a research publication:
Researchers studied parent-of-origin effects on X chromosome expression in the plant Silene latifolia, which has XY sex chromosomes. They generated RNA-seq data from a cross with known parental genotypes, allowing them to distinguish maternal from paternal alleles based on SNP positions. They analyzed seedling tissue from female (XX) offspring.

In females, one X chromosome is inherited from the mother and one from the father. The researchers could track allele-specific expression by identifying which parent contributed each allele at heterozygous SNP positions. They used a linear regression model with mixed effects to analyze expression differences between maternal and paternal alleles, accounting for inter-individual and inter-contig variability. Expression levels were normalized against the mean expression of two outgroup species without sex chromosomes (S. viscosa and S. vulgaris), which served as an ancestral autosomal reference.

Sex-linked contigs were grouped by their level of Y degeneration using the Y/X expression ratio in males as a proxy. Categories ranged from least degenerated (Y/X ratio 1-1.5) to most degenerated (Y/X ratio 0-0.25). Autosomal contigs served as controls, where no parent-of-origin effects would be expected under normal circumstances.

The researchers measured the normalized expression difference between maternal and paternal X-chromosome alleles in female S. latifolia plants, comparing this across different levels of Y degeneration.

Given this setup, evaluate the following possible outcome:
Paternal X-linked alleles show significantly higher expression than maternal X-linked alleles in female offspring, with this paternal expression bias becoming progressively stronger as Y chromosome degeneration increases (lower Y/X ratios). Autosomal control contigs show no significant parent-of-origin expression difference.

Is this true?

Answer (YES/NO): NO